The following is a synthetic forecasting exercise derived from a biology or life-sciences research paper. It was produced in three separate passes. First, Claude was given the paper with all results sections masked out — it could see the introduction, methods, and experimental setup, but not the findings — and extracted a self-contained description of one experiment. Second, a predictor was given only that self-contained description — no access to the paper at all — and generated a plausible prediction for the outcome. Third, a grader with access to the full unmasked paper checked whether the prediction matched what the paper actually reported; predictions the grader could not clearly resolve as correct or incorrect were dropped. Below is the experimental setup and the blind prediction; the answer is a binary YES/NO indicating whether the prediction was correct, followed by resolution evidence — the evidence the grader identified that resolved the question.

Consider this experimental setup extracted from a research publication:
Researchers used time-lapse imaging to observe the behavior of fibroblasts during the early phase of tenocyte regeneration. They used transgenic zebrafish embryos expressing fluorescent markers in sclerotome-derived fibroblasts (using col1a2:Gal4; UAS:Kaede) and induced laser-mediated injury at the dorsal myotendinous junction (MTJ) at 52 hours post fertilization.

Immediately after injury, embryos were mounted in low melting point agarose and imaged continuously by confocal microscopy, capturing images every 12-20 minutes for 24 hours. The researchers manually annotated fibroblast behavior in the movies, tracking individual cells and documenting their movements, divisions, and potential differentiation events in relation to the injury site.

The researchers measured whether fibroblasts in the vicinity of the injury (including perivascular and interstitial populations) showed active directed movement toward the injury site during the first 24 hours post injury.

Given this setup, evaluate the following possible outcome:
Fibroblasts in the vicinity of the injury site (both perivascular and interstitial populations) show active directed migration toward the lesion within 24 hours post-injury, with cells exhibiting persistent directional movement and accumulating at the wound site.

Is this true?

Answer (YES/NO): YES